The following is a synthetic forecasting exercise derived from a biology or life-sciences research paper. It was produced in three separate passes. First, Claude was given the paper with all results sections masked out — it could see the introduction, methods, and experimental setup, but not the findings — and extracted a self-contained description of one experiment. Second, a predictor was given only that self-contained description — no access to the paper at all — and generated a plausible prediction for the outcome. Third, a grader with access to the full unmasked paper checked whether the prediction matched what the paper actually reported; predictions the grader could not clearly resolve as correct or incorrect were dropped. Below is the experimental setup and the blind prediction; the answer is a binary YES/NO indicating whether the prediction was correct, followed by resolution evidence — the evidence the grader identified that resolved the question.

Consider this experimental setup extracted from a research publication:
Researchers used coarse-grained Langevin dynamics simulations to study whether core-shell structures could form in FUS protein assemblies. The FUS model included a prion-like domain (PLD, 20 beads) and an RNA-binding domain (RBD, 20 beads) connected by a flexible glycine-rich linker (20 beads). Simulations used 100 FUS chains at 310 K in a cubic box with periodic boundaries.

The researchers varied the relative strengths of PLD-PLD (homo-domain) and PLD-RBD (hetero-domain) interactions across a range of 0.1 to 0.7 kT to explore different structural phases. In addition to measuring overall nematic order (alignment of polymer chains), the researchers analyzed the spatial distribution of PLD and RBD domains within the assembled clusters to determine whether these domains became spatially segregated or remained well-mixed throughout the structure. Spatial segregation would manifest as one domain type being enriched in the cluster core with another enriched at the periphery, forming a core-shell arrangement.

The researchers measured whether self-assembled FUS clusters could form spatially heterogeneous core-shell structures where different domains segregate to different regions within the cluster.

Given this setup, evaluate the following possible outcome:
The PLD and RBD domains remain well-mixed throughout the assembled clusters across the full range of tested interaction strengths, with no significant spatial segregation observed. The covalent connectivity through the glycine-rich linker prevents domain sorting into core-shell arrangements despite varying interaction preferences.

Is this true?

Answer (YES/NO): NO